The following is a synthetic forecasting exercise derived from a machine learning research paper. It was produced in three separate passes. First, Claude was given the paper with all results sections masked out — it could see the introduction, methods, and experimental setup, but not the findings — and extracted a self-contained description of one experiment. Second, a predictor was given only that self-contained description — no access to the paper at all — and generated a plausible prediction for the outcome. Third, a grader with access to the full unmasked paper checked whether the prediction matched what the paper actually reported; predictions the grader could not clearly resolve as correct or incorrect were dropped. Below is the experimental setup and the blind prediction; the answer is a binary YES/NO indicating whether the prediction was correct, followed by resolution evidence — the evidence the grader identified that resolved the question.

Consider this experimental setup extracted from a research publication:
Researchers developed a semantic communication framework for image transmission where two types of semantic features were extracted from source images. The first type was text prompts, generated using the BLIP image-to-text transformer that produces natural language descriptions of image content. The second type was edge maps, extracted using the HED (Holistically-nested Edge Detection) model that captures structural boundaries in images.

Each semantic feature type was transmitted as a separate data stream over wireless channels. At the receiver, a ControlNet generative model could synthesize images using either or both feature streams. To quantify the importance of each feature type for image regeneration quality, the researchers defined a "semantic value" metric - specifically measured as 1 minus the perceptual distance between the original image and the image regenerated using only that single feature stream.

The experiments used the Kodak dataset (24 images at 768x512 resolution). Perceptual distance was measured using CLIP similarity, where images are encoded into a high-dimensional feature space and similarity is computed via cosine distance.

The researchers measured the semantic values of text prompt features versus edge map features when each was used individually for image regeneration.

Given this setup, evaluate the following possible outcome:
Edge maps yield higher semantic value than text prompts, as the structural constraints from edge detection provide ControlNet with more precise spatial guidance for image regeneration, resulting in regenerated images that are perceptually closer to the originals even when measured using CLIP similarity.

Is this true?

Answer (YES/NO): NO